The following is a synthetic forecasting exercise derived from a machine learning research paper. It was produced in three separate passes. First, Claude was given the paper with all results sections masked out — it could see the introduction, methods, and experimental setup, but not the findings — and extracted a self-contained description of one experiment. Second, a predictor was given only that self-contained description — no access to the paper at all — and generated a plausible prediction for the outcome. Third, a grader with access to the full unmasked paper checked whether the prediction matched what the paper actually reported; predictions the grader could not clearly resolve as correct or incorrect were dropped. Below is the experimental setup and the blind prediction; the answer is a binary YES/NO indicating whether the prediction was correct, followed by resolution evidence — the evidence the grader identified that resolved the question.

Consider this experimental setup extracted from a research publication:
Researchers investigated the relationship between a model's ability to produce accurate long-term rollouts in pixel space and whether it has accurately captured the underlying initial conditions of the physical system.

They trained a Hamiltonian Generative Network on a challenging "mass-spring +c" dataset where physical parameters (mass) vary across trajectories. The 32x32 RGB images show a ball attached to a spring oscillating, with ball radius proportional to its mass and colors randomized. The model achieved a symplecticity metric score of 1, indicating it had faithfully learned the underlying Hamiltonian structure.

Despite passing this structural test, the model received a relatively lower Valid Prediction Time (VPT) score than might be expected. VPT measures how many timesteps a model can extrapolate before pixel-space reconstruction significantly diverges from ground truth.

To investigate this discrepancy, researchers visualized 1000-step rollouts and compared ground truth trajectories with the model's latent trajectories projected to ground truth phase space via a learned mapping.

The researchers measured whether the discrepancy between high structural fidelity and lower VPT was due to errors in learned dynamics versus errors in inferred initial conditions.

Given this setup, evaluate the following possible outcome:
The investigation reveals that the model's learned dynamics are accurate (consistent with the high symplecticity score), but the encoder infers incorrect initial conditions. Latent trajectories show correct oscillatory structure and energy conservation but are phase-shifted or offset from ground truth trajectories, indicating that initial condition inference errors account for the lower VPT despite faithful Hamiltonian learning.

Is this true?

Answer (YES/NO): YES